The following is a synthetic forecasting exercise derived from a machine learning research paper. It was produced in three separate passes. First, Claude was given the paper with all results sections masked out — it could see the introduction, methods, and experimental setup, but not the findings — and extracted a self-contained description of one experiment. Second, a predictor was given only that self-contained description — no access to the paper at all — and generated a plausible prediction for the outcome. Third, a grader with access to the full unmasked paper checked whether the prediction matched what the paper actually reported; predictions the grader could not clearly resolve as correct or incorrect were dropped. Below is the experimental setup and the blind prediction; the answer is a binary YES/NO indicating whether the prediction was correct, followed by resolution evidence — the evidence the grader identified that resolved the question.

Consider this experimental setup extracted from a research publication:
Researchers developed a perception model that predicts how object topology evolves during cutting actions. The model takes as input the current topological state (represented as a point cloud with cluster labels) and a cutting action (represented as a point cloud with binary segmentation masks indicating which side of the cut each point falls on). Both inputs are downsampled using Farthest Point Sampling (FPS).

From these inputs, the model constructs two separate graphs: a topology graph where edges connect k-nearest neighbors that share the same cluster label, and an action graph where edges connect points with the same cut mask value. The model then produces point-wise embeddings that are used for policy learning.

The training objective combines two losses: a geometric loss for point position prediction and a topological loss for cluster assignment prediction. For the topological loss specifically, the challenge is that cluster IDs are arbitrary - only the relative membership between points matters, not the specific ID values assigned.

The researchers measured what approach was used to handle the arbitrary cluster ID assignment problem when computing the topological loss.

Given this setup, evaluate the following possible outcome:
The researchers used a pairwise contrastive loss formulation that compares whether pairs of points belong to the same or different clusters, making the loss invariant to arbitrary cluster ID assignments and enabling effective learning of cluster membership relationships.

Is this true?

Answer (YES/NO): NO